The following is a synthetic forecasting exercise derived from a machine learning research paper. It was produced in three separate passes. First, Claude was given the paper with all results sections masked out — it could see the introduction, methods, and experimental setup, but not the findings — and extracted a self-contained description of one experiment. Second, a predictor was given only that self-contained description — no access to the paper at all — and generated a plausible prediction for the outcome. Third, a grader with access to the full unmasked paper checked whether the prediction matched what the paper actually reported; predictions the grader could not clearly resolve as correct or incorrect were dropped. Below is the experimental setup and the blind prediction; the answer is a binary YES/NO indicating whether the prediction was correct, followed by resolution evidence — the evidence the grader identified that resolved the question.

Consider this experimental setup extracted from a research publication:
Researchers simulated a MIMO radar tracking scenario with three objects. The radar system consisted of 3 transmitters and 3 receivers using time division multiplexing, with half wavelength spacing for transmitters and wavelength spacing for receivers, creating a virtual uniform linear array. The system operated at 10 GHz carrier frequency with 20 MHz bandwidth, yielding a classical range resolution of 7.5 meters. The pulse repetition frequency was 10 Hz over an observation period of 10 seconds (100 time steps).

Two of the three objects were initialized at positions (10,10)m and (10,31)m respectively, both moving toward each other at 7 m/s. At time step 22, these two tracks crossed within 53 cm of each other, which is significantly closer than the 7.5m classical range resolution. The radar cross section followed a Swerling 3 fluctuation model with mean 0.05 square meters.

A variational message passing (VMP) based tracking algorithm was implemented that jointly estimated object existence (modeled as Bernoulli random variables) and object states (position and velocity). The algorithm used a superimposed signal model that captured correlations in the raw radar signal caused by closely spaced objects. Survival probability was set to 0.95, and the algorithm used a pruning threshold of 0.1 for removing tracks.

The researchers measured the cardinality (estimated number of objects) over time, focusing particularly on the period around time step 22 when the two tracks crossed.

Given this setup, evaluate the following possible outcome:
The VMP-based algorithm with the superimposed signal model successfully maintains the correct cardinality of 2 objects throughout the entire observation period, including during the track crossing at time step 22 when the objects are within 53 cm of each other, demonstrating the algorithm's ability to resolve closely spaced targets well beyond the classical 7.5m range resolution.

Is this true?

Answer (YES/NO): NO